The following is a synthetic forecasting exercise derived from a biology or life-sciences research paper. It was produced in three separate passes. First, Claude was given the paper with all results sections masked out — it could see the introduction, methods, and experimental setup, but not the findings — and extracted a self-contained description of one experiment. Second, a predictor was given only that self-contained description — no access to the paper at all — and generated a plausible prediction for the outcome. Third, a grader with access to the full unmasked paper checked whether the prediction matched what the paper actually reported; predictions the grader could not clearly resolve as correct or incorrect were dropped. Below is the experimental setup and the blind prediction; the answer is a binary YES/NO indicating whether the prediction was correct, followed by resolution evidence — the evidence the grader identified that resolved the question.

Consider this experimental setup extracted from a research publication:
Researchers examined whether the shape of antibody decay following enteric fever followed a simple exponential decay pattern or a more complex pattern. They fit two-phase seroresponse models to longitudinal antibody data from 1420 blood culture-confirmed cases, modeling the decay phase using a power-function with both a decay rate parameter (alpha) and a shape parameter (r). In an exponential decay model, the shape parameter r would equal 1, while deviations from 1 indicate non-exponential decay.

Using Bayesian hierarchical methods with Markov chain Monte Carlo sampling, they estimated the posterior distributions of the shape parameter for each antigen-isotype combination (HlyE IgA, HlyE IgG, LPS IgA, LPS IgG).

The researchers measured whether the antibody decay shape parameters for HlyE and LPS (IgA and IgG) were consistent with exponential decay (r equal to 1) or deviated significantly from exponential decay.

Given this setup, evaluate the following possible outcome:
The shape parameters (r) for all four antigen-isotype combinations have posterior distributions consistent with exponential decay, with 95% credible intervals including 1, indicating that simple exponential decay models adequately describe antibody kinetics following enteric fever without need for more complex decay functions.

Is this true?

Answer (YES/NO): NO